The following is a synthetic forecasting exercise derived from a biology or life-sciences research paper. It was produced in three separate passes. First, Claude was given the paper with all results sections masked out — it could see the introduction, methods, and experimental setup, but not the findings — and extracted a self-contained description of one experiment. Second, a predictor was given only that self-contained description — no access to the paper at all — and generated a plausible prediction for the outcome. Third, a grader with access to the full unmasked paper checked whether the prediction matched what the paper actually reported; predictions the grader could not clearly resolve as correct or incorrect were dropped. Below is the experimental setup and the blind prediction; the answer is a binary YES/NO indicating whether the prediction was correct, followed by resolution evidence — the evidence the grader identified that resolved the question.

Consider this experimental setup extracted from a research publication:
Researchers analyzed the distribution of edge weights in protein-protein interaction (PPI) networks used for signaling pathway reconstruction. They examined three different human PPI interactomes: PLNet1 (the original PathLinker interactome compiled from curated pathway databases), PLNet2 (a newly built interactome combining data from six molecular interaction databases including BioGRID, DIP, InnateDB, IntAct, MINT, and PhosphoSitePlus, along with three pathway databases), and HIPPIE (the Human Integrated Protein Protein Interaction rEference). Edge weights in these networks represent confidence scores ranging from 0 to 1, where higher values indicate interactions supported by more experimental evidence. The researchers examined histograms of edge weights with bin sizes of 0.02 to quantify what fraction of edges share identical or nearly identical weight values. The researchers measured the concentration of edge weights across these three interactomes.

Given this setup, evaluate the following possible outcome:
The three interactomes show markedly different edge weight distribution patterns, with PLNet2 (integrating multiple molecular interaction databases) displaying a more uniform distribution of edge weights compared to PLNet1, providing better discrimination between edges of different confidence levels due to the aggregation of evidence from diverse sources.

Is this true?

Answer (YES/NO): NO